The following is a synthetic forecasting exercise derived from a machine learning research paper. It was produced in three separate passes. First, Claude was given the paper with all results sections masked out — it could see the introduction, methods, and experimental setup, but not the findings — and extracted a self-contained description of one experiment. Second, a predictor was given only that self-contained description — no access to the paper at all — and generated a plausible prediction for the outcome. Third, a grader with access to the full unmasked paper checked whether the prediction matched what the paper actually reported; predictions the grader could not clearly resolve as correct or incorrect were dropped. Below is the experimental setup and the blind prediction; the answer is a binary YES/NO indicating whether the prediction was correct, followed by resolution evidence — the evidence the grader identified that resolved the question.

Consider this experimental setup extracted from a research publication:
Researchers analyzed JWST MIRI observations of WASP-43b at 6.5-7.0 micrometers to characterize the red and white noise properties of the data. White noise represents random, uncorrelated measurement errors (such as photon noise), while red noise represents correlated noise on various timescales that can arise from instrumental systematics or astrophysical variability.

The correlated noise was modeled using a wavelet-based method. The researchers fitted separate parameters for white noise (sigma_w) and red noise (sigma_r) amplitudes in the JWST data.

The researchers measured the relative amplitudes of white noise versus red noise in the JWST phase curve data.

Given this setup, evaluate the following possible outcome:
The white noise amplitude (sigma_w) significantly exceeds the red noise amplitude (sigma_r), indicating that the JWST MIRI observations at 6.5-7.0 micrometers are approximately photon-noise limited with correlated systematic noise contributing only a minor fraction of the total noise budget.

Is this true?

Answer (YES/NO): NO